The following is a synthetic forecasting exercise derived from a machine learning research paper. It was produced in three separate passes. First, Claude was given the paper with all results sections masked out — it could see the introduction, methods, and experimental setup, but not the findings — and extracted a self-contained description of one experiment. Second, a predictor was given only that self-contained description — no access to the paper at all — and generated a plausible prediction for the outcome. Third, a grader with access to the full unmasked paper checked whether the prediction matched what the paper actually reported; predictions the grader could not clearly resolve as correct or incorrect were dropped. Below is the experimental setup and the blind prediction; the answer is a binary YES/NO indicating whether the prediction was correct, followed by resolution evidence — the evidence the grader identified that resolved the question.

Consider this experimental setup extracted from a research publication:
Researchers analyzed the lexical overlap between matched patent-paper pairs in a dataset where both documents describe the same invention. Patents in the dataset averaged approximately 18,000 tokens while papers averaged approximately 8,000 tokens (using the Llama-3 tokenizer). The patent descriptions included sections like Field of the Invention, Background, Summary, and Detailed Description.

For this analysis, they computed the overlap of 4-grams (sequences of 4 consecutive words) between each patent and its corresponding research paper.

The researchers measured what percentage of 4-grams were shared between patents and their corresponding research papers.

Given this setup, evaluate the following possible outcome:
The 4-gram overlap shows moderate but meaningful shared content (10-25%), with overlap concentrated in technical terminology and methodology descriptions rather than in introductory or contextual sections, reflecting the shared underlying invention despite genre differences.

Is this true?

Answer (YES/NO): NO